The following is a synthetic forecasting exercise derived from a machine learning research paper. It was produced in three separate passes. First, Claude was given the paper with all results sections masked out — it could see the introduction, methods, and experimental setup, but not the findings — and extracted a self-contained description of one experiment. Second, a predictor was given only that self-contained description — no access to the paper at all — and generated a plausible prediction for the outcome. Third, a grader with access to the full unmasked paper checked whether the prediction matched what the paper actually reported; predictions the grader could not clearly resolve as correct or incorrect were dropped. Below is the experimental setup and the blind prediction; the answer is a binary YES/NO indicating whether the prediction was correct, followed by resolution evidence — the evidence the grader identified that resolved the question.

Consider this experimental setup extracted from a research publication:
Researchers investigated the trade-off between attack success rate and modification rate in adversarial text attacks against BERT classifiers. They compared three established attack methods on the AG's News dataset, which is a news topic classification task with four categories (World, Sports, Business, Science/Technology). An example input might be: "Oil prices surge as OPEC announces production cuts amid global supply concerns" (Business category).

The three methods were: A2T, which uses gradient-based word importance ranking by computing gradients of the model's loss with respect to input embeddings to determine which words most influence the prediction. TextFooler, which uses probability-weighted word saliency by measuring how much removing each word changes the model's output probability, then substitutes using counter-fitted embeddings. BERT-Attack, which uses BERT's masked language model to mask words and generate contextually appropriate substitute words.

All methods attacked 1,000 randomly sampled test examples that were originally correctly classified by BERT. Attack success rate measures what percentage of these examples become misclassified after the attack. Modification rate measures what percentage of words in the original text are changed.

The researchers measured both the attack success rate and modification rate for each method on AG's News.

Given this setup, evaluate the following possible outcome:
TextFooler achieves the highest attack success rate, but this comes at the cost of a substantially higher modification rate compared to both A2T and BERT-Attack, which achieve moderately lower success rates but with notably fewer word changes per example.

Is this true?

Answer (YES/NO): NO